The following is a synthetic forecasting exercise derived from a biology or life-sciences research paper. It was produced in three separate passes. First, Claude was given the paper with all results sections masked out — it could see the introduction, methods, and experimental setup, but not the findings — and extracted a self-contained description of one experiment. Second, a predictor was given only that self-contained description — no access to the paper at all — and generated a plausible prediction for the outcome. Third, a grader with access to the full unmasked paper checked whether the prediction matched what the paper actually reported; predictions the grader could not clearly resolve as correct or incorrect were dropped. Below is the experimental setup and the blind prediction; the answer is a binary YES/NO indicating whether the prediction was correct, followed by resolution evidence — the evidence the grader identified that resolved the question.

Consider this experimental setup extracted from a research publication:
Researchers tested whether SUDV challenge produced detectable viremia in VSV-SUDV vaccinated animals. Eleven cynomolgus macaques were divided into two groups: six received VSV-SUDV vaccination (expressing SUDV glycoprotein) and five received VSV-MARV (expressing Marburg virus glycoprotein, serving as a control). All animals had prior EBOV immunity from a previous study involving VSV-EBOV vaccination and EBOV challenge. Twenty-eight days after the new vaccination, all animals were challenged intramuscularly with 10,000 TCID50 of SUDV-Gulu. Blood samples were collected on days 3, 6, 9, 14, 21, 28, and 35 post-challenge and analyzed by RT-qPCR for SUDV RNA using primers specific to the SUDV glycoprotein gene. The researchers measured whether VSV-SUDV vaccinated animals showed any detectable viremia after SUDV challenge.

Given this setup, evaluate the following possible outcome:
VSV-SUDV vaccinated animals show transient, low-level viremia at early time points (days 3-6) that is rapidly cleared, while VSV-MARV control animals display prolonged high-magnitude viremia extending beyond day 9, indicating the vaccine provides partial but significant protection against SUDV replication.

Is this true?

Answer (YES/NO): NO